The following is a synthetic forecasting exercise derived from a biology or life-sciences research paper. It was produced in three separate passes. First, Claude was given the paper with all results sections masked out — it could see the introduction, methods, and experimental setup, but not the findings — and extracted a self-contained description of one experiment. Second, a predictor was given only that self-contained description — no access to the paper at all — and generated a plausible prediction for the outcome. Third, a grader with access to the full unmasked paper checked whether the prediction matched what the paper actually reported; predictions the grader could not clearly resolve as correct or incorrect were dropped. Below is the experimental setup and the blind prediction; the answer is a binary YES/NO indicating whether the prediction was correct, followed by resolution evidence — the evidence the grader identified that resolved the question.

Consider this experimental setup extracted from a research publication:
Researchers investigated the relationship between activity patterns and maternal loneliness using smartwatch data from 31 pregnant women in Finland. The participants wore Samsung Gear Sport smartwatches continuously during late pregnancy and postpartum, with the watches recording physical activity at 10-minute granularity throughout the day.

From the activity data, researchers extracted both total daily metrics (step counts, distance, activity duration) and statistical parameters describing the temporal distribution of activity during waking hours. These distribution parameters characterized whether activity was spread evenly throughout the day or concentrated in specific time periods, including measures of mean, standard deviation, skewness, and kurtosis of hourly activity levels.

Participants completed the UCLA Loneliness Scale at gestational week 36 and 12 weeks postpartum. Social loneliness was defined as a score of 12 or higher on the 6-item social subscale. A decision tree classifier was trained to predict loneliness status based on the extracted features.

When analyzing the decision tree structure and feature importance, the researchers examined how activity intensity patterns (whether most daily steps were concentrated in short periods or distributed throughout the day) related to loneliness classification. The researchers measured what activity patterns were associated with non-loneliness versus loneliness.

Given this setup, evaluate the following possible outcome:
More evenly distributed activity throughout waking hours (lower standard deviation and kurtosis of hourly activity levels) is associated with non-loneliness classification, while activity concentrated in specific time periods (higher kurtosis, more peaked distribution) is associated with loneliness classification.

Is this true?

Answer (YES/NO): NO